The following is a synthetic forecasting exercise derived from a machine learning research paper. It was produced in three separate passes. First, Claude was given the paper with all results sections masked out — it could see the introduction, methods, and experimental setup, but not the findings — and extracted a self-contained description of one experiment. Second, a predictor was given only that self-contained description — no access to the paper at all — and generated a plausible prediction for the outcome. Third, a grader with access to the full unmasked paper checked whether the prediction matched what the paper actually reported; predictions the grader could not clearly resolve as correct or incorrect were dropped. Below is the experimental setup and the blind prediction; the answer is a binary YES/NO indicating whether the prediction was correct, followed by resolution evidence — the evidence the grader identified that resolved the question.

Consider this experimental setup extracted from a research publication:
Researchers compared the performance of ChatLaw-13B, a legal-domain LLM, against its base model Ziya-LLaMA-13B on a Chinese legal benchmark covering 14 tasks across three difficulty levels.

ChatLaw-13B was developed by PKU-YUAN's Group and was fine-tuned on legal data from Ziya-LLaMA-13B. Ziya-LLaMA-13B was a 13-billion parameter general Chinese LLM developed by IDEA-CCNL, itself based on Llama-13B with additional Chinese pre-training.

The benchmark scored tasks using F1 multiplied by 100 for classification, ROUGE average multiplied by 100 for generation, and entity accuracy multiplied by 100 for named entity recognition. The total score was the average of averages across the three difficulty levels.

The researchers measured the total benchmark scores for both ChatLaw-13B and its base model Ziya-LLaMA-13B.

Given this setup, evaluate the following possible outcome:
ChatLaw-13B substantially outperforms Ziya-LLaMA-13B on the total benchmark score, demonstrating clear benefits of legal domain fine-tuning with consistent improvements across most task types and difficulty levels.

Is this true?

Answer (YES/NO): NO